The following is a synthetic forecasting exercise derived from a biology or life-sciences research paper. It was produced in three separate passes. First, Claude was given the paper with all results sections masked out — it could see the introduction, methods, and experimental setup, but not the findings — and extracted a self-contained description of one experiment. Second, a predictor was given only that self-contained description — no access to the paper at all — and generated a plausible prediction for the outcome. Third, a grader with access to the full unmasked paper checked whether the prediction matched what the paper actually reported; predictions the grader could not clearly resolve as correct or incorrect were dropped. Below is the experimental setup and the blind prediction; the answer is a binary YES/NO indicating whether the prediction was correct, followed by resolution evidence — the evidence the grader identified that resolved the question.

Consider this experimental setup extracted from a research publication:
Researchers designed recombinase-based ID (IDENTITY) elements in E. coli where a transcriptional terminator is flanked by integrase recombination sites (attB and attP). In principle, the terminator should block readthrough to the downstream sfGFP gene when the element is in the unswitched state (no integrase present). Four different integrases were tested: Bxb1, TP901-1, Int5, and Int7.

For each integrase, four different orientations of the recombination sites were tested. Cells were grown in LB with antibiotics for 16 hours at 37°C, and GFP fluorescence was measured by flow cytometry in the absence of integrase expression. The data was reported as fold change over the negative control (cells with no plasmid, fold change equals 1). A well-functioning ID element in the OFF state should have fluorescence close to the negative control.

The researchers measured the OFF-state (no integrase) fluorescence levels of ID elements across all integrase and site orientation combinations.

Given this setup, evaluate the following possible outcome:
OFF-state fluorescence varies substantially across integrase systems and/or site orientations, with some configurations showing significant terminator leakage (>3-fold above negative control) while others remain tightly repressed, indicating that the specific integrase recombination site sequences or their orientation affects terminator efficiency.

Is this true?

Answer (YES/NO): YES